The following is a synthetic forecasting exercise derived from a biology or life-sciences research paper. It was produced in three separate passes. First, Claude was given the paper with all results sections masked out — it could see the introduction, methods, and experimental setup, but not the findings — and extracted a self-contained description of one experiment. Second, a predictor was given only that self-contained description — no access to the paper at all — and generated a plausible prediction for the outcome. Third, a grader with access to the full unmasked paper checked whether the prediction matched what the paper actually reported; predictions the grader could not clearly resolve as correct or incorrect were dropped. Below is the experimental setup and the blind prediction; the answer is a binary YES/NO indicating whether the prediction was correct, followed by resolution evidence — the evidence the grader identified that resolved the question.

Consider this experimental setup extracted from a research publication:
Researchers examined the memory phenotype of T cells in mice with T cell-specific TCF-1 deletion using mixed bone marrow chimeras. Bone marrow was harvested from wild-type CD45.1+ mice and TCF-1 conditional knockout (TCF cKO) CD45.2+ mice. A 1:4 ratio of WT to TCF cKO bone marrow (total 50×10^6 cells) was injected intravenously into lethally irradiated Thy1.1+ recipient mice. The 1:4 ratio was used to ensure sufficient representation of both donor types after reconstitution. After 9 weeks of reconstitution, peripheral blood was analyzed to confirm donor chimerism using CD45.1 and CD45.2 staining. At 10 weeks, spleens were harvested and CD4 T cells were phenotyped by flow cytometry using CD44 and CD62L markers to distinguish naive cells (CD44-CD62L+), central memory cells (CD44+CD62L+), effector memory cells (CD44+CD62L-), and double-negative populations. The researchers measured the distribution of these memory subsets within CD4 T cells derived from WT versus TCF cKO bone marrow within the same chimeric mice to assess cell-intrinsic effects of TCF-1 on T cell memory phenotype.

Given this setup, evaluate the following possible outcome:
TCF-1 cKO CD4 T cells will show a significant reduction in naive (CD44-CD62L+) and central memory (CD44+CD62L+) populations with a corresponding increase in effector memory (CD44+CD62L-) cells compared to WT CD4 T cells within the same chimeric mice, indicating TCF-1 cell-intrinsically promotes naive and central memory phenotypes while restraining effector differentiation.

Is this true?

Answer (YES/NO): NO